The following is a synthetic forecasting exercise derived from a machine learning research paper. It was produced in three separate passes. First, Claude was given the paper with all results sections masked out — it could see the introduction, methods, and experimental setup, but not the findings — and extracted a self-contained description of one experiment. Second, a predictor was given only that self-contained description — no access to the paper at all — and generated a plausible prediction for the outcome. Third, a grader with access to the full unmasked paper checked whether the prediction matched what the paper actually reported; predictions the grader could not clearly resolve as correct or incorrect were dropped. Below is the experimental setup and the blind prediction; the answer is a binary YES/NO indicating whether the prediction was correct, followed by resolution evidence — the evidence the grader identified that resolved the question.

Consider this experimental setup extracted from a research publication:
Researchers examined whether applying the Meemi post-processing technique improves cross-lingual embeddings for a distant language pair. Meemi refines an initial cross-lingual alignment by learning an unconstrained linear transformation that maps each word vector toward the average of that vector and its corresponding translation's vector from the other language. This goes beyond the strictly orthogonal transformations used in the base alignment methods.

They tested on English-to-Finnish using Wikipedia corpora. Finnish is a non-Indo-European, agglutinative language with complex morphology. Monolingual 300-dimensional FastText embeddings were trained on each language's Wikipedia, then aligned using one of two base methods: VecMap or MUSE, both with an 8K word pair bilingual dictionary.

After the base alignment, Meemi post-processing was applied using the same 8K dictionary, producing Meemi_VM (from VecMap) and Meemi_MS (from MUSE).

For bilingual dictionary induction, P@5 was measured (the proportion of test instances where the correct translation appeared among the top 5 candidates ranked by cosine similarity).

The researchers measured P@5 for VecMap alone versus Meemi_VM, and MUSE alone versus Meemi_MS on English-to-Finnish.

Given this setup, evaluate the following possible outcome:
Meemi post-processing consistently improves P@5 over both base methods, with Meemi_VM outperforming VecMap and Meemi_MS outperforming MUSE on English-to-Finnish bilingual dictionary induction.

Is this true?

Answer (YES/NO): YES